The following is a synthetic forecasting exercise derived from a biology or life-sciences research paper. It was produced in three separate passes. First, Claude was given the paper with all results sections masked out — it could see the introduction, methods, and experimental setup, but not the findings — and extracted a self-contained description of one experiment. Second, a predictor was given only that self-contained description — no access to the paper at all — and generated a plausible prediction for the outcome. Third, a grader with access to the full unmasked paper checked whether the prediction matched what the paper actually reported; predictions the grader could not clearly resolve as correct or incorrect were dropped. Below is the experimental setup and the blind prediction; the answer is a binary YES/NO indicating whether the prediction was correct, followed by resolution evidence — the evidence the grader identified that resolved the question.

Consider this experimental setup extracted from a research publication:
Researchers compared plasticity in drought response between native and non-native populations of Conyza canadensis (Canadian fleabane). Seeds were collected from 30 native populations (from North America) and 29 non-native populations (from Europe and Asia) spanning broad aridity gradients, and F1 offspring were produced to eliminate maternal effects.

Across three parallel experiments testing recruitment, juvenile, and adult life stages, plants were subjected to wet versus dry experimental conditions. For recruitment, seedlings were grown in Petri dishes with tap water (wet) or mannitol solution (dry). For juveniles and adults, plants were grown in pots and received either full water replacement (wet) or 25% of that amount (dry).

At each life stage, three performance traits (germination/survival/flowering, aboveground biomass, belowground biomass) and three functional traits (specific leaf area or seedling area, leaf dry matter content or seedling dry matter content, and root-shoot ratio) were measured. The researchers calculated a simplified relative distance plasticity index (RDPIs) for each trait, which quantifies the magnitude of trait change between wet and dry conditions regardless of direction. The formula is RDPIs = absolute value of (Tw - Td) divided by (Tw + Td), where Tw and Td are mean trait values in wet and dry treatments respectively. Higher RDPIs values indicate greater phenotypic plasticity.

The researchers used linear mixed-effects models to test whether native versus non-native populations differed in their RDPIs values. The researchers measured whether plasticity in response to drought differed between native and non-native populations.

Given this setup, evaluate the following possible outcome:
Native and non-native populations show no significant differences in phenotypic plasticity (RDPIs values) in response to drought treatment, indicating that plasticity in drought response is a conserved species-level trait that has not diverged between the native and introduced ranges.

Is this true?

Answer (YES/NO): YES